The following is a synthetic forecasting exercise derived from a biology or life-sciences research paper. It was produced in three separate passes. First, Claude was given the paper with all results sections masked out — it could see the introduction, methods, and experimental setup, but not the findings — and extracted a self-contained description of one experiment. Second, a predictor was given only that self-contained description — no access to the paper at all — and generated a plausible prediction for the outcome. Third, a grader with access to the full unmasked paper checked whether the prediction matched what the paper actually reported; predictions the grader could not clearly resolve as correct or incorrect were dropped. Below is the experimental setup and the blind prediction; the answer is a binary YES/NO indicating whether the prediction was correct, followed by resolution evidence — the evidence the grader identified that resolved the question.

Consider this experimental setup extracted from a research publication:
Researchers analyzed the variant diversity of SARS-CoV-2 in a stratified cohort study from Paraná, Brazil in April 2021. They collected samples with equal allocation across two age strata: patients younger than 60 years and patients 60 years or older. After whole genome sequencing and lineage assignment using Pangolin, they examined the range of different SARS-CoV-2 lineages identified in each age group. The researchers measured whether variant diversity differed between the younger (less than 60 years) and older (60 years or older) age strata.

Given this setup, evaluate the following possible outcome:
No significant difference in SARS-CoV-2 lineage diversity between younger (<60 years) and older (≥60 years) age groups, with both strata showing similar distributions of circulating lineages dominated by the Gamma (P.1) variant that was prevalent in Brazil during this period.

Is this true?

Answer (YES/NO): NO